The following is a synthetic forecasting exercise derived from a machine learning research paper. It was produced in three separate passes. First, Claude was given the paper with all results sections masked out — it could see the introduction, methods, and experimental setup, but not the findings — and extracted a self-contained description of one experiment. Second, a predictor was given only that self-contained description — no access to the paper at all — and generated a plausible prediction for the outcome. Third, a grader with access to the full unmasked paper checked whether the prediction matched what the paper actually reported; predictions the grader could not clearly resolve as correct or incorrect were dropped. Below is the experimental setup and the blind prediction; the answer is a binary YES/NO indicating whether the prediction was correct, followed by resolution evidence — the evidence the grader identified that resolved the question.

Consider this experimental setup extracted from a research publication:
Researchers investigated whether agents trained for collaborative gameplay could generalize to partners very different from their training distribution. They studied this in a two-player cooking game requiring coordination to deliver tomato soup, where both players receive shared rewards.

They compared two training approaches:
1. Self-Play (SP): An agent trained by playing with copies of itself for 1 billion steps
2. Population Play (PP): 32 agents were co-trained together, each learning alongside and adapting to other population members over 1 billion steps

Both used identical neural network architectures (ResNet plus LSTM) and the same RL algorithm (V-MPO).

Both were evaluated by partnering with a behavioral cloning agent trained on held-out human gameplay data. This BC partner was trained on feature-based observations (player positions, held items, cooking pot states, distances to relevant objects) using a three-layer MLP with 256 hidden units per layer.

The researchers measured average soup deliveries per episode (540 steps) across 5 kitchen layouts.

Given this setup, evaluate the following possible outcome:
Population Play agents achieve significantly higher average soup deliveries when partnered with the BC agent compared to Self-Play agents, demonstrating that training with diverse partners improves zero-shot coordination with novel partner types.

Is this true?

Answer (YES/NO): YES